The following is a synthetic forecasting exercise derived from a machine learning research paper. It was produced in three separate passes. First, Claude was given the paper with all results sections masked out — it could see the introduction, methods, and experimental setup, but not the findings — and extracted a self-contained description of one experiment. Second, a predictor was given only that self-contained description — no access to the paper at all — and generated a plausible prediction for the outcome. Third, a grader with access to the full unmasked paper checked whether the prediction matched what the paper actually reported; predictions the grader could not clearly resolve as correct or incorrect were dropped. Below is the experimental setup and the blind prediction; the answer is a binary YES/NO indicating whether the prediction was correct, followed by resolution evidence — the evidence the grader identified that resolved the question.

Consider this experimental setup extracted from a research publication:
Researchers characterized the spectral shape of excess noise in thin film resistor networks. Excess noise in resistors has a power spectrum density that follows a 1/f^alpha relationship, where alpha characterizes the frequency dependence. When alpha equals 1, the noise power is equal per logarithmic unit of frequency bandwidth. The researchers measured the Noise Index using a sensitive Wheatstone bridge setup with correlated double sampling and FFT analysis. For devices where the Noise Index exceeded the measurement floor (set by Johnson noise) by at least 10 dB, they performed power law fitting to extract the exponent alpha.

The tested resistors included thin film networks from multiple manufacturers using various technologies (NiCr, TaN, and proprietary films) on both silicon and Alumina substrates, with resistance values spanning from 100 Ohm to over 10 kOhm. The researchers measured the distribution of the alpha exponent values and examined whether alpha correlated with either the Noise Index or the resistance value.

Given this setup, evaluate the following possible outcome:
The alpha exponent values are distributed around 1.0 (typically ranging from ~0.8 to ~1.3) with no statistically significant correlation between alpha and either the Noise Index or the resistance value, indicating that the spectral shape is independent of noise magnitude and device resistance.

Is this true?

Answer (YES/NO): NO